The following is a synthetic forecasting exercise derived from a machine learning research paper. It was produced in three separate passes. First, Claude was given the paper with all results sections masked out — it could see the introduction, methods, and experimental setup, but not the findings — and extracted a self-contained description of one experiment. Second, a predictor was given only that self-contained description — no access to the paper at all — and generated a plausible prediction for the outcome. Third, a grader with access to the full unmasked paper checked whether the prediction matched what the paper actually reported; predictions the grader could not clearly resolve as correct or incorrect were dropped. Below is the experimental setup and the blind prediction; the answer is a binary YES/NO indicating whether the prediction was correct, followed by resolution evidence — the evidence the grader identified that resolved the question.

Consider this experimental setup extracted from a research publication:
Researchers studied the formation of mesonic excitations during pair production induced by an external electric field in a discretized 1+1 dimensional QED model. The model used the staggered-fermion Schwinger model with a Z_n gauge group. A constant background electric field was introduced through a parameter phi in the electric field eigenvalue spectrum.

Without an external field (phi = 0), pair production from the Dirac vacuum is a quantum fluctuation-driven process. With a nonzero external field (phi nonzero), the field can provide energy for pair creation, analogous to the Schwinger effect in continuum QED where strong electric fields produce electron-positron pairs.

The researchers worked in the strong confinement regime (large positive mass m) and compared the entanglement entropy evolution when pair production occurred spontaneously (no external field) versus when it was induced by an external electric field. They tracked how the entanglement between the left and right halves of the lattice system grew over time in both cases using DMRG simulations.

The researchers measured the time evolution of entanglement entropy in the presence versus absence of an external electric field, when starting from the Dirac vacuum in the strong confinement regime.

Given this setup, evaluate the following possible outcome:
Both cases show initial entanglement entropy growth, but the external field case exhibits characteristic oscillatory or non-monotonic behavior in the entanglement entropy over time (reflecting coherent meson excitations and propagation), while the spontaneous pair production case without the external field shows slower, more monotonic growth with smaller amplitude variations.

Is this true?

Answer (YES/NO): NO